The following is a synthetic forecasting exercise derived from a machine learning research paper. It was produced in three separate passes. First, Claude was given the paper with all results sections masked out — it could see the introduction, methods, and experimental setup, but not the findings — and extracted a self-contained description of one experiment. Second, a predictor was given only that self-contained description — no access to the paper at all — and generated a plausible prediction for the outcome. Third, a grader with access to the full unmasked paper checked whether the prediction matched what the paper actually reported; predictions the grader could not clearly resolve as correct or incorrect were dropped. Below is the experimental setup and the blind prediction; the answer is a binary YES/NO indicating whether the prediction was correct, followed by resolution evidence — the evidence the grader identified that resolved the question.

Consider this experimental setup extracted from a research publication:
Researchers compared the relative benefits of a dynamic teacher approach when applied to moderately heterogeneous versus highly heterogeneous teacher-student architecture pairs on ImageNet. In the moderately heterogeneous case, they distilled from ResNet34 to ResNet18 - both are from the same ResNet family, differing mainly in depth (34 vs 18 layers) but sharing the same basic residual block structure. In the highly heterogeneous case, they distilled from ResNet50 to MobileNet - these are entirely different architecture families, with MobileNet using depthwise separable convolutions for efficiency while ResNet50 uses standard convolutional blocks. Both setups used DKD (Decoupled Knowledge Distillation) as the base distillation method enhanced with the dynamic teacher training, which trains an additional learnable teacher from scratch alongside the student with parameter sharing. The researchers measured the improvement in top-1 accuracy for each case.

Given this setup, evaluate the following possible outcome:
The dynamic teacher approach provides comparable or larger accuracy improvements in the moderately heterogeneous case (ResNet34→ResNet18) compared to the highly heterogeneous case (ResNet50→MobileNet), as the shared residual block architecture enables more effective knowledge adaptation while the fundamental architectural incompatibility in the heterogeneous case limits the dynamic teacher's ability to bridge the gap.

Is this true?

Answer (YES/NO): NO